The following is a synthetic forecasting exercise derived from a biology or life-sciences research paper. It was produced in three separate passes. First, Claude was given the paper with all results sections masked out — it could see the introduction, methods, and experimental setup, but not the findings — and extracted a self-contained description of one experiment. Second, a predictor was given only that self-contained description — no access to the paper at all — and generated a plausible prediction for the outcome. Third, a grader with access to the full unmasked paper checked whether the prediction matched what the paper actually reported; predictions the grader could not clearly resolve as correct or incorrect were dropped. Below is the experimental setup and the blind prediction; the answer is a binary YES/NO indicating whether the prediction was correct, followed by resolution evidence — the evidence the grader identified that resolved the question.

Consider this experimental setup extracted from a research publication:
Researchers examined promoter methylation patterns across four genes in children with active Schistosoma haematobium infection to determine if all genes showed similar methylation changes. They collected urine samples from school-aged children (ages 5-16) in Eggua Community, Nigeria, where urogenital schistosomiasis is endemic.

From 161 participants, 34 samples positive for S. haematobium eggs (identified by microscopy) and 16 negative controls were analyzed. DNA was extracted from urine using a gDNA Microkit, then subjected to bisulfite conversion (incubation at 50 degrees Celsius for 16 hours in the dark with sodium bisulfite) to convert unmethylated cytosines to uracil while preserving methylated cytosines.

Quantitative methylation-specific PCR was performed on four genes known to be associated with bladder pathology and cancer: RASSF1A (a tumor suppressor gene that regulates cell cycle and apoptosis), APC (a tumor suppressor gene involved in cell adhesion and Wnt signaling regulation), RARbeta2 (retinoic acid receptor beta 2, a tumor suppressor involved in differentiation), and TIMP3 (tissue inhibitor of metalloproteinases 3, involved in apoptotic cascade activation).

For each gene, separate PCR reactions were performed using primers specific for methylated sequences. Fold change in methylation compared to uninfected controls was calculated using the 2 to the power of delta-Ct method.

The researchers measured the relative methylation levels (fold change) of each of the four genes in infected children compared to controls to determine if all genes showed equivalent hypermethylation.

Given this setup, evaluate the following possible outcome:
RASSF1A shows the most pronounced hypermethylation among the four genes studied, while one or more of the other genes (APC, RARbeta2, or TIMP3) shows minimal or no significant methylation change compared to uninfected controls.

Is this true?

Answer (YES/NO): YES